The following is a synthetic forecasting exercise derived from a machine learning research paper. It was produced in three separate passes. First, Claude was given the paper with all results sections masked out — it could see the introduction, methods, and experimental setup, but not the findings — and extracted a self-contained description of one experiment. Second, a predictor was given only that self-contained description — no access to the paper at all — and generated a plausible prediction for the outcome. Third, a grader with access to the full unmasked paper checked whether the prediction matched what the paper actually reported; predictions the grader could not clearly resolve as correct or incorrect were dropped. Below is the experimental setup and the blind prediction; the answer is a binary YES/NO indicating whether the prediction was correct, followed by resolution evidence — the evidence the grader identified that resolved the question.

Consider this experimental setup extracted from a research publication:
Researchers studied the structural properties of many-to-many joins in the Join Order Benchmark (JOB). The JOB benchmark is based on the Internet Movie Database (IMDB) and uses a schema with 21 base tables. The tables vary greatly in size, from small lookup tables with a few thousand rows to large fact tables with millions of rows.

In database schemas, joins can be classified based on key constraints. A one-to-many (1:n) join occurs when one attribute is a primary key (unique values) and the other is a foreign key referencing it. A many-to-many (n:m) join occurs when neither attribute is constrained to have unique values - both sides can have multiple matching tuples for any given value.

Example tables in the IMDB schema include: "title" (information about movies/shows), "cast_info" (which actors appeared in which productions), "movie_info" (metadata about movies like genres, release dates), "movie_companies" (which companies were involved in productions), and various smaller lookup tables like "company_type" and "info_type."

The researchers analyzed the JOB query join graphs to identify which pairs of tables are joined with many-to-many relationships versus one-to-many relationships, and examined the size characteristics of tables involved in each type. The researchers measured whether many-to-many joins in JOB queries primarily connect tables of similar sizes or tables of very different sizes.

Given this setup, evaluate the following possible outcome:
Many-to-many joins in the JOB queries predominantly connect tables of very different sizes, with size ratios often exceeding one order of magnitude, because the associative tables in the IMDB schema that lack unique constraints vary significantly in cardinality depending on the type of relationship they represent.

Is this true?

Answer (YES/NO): NO